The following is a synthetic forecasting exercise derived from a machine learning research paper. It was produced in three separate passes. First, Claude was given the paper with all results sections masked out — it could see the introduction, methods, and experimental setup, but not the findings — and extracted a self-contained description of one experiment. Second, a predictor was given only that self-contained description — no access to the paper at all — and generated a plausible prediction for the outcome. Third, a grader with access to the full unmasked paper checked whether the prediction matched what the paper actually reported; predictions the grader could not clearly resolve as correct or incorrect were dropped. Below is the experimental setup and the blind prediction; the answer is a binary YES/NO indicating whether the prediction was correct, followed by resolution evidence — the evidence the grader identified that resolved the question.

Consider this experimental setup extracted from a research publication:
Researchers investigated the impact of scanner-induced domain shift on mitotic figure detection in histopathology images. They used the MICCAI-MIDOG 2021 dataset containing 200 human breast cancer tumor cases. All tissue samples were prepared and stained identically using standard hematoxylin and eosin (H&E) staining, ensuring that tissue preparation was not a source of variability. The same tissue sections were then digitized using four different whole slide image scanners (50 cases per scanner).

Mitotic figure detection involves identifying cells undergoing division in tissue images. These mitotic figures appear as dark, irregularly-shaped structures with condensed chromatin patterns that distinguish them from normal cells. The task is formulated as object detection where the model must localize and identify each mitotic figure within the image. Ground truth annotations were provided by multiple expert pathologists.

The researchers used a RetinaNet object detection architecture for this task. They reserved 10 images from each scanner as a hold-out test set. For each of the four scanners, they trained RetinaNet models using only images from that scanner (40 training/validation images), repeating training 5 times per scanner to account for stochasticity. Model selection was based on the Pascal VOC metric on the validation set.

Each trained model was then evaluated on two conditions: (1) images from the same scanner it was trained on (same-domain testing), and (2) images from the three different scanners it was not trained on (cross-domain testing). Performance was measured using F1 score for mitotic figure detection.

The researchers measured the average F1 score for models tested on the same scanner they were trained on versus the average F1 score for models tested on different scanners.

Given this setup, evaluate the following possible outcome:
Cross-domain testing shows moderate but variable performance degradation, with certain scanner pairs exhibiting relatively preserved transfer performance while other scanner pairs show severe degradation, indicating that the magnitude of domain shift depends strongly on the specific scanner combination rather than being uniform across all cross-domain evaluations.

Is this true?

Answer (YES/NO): NO